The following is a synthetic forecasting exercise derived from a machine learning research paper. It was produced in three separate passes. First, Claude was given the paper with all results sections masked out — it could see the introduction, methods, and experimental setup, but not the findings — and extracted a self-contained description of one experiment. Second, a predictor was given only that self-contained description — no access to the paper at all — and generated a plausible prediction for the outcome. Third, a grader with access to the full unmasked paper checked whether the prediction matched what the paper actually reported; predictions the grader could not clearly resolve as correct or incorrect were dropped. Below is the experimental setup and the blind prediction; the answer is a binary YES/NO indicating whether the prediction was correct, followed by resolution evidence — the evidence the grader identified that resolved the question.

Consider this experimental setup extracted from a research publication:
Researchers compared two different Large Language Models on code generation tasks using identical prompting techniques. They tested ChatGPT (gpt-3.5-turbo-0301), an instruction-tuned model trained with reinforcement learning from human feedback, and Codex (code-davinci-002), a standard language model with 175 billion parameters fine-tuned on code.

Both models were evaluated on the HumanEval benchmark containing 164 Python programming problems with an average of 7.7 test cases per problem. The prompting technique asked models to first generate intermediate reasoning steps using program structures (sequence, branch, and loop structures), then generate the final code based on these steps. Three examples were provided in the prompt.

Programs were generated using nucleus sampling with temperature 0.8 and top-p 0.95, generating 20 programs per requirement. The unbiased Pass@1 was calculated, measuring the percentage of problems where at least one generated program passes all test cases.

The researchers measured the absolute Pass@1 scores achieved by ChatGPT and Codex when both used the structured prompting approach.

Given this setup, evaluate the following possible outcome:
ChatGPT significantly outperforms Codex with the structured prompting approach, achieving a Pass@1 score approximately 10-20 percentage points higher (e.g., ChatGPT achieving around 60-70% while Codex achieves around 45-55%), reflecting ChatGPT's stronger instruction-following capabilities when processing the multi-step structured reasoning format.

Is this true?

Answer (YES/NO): YES